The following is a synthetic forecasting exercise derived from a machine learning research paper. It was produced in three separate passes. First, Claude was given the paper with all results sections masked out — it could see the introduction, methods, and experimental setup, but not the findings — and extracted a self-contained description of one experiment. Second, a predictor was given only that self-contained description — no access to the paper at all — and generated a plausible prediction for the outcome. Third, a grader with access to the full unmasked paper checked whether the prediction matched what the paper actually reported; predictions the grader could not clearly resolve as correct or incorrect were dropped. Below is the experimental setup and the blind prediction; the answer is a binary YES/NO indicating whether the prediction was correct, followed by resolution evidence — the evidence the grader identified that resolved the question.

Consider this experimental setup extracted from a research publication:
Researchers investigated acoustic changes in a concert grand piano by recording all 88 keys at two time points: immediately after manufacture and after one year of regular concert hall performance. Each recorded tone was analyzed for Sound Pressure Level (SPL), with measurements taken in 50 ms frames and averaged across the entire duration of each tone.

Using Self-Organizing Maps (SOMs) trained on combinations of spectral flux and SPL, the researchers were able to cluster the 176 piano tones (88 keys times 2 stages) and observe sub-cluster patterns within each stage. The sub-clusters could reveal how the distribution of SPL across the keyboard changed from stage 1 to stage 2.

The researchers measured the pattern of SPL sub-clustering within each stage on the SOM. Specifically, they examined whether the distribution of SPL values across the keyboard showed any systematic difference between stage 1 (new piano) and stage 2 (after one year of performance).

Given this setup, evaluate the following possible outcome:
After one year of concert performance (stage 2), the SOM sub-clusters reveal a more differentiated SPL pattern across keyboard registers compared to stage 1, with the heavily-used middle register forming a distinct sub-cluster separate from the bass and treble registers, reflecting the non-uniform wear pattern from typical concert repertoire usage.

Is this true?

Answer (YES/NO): NO